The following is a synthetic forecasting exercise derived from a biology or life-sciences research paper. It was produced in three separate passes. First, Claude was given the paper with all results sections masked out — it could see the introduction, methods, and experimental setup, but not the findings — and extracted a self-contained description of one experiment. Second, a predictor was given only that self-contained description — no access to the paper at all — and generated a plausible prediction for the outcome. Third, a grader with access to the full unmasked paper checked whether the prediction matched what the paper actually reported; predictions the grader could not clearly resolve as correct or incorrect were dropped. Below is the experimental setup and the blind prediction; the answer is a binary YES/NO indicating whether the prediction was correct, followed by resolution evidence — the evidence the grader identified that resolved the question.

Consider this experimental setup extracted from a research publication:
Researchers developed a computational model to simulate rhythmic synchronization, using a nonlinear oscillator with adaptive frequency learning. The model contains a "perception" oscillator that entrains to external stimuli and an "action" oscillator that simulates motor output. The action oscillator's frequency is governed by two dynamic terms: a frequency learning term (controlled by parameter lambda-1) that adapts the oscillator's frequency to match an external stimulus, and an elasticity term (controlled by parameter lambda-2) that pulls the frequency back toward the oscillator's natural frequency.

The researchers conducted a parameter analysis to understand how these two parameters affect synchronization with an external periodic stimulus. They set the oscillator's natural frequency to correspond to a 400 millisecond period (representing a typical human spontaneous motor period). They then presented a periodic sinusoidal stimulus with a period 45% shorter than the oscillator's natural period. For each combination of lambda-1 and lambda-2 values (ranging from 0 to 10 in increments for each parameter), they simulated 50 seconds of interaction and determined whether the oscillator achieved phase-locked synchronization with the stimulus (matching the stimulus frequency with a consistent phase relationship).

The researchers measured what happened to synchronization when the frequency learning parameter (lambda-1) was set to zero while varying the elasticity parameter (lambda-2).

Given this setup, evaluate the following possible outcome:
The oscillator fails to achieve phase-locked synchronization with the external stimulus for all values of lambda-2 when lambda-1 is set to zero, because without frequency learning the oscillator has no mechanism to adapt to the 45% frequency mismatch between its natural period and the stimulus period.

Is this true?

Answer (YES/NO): YES